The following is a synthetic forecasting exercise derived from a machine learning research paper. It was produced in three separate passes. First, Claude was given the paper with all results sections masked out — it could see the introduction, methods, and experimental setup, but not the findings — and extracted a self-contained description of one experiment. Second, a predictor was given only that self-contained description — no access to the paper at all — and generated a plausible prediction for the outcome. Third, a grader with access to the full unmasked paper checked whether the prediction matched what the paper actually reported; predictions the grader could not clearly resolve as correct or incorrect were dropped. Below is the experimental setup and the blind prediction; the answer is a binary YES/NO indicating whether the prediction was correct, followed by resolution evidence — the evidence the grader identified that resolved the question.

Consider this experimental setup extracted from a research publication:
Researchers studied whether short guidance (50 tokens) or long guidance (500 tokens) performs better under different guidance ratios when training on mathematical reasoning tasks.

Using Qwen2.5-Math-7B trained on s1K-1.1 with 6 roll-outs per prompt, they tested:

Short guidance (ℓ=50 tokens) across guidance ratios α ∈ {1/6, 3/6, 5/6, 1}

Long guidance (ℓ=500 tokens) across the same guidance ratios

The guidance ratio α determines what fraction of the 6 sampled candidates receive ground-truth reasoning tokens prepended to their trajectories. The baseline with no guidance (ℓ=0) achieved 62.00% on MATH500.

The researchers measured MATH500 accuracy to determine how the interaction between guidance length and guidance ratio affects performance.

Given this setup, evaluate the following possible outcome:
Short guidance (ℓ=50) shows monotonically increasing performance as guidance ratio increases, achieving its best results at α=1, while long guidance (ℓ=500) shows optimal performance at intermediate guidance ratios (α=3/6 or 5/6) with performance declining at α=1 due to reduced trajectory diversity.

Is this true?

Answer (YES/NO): NO